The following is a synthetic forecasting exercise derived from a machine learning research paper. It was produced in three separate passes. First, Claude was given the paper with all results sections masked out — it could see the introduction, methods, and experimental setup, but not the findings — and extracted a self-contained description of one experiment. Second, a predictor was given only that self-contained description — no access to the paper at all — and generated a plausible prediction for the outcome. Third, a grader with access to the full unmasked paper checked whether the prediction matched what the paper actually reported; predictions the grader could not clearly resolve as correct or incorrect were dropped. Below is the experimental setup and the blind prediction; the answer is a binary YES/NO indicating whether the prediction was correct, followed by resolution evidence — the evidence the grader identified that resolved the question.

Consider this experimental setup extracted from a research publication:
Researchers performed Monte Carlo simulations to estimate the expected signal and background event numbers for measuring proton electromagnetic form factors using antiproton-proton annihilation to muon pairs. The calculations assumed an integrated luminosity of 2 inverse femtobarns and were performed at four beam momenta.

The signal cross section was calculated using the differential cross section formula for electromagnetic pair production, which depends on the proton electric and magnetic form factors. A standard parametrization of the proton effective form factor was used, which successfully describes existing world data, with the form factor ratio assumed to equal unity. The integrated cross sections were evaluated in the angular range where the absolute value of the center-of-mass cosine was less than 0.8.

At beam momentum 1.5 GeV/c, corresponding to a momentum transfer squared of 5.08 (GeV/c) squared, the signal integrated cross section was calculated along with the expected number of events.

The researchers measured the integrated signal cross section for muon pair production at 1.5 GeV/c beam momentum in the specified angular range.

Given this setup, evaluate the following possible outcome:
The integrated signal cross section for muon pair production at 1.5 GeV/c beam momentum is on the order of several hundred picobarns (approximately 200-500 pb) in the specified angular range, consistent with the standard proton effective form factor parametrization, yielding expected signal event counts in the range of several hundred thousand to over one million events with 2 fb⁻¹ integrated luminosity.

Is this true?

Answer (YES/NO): NO